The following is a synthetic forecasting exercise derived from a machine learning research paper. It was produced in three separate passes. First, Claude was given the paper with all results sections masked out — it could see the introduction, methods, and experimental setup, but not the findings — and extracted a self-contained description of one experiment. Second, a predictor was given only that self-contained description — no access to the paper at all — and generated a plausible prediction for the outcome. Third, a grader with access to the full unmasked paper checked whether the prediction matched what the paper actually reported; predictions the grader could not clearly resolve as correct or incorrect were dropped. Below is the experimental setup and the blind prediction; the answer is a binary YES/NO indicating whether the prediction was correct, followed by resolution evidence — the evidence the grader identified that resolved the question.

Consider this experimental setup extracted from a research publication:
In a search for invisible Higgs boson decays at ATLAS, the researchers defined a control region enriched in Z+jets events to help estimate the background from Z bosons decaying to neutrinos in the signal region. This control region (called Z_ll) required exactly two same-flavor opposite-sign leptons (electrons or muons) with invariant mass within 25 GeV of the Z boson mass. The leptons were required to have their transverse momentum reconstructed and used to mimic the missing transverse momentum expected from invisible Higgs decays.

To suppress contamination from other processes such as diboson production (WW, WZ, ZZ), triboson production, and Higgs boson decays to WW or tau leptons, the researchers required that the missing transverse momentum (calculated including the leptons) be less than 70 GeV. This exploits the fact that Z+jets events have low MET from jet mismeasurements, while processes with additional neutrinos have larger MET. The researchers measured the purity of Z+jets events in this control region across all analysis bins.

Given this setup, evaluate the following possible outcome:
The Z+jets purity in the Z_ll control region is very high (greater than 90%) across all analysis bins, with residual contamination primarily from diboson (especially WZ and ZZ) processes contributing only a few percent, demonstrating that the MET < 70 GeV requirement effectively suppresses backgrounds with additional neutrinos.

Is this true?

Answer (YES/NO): NO